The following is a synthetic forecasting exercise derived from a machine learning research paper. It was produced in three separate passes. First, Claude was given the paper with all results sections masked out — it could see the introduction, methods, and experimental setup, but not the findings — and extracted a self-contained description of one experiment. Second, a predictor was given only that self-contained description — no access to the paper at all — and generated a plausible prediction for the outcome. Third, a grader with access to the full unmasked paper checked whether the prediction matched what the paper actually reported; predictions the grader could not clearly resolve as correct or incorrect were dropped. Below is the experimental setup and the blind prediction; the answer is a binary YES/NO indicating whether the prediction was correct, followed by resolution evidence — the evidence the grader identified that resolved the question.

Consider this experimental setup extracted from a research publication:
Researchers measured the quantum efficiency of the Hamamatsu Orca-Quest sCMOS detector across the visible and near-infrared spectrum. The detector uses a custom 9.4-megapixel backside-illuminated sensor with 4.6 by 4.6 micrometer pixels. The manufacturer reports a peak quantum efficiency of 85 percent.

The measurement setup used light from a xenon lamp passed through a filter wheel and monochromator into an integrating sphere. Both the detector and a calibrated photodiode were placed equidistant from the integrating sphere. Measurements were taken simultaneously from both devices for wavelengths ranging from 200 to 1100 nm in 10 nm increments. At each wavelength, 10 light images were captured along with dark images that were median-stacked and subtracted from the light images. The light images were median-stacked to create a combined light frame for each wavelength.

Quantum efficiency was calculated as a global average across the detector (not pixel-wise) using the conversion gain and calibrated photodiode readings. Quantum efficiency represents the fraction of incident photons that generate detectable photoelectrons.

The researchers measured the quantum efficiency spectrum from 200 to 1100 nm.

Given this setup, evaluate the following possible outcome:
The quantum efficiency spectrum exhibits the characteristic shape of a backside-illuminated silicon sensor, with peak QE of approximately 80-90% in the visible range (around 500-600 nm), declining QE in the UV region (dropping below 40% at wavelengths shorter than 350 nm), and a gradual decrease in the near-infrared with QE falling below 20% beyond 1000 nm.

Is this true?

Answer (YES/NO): NO